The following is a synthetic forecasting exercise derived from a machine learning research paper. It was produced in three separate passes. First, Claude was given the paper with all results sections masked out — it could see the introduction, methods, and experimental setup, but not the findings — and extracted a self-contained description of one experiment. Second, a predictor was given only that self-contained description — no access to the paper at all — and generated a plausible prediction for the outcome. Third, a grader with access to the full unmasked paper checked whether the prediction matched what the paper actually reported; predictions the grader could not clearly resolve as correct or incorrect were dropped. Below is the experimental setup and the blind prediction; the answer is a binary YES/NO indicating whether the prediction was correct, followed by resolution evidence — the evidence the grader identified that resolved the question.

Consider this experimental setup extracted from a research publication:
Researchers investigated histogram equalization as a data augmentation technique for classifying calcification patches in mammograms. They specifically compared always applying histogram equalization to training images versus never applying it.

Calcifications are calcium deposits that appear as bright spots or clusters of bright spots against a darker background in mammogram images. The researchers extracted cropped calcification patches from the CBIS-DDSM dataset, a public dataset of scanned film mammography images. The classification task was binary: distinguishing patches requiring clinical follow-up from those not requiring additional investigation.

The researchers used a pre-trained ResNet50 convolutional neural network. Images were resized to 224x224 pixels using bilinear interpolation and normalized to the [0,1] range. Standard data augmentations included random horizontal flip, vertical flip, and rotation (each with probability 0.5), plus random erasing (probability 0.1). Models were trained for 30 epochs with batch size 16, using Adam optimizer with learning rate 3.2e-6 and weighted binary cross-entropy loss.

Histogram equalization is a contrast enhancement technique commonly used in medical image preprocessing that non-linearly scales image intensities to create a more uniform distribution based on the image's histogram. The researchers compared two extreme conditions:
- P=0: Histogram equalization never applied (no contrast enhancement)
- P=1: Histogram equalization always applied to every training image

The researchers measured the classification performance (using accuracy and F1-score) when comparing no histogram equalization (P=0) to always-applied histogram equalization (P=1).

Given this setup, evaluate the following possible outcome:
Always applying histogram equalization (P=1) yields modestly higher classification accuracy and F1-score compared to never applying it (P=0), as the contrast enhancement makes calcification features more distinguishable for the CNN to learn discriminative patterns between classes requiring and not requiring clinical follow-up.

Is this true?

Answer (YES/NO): NO